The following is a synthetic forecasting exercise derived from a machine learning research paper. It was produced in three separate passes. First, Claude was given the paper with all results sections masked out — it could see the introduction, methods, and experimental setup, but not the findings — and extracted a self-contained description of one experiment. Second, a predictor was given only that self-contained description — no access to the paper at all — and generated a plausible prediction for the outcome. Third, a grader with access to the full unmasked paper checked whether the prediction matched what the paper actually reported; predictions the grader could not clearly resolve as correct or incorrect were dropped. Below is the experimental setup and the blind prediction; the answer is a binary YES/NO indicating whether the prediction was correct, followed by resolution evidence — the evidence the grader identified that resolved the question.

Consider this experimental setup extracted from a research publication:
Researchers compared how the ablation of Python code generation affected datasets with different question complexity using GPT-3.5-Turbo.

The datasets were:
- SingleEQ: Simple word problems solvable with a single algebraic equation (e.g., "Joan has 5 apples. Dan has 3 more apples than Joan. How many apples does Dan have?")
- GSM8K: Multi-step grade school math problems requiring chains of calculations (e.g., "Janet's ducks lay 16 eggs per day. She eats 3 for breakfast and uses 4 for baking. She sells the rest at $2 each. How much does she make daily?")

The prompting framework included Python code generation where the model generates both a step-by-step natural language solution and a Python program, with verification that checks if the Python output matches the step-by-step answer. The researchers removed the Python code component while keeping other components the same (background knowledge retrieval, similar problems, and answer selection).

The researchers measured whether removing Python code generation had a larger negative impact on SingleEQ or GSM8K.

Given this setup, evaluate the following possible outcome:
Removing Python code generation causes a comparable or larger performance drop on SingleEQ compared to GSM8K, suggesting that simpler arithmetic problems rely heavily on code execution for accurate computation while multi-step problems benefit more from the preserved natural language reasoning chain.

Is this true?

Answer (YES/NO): NO